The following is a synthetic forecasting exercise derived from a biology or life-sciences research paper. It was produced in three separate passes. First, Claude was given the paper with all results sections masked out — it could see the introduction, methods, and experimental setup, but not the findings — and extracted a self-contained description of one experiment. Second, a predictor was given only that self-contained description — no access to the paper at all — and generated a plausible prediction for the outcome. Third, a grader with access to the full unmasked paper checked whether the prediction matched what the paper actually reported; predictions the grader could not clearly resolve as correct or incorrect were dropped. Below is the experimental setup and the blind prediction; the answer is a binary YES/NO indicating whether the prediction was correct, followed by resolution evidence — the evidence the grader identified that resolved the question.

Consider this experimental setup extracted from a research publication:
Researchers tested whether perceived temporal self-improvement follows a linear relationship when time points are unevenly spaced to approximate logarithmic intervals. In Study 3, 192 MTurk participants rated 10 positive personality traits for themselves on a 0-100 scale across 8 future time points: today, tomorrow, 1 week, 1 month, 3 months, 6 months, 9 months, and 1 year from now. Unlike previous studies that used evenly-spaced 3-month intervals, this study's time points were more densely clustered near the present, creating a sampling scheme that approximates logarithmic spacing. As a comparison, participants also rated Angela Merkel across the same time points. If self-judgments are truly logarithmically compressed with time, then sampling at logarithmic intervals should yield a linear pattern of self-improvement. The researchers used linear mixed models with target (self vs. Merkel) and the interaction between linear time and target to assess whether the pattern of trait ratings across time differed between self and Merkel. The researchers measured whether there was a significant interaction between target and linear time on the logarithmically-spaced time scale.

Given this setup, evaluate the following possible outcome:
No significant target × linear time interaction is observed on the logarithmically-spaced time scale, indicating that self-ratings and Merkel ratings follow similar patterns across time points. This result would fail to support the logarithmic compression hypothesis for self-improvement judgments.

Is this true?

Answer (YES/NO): NO